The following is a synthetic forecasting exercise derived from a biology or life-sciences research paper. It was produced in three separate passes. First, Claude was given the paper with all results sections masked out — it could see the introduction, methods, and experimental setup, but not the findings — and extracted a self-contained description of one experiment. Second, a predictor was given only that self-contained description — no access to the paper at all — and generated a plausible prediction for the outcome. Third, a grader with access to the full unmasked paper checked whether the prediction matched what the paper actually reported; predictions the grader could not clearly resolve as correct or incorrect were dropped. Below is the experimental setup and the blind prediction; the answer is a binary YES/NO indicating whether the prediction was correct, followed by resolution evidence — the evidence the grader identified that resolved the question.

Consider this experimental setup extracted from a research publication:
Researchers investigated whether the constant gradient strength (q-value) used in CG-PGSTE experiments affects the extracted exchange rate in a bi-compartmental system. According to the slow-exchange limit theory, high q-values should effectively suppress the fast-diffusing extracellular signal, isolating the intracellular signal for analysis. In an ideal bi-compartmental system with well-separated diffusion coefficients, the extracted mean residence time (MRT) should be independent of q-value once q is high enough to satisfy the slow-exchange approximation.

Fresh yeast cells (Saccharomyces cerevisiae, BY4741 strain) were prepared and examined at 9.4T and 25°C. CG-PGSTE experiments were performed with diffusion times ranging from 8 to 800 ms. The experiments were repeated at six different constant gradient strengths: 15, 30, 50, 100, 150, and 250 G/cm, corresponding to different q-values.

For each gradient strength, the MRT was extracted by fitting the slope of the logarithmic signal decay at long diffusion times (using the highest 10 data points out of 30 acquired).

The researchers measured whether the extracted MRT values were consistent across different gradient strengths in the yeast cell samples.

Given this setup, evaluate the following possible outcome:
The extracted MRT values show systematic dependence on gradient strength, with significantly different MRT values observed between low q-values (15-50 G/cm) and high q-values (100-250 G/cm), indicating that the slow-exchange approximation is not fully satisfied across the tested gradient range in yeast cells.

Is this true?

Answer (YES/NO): NO